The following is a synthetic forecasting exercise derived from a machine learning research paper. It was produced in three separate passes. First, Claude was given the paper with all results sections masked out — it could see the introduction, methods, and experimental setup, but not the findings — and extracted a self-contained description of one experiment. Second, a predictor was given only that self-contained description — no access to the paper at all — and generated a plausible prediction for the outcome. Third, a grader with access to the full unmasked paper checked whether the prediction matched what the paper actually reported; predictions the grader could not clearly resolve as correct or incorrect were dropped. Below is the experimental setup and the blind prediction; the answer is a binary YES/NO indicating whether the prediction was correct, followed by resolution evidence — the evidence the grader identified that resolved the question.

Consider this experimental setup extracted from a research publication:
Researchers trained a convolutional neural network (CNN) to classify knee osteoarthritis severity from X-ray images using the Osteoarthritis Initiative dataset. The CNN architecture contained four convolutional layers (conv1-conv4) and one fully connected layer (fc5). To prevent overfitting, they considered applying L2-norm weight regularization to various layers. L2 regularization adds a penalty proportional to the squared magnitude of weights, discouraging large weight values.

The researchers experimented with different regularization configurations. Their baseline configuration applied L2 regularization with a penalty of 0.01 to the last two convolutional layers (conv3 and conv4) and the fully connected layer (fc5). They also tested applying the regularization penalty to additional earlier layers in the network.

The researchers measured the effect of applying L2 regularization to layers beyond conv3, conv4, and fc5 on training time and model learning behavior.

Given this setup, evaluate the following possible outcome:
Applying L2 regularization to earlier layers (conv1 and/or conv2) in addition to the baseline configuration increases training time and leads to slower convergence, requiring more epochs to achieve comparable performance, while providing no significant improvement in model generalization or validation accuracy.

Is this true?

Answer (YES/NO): NO